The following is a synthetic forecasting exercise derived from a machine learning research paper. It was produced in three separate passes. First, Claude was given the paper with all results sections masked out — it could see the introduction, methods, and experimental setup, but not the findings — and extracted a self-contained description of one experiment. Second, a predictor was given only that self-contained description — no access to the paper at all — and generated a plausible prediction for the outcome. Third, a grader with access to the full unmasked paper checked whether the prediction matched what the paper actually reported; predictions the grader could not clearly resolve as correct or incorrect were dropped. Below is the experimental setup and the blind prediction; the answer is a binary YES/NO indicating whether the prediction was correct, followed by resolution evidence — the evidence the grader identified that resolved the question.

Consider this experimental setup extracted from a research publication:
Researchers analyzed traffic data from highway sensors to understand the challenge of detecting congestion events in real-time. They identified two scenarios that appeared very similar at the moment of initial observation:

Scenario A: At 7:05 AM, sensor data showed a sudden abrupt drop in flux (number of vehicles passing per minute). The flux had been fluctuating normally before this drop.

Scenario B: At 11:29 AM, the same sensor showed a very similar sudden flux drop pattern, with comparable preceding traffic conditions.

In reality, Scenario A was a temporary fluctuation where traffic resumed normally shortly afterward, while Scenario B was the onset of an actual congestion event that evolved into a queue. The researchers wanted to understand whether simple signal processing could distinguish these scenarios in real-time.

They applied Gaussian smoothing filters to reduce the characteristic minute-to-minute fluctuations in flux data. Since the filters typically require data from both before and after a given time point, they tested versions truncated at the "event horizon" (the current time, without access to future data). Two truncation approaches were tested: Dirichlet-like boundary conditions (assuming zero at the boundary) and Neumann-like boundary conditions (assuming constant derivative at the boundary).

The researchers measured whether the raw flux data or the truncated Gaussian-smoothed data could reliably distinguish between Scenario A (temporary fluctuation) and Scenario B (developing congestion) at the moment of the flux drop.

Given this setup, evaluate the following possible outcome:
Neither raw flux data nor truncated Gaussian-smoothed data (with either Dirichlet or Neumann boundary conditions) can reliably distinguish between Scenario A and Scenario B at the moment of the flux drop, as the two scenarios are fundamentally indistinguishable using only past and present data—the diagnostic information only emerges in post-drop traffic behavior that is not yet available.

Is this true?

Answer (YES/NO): YES